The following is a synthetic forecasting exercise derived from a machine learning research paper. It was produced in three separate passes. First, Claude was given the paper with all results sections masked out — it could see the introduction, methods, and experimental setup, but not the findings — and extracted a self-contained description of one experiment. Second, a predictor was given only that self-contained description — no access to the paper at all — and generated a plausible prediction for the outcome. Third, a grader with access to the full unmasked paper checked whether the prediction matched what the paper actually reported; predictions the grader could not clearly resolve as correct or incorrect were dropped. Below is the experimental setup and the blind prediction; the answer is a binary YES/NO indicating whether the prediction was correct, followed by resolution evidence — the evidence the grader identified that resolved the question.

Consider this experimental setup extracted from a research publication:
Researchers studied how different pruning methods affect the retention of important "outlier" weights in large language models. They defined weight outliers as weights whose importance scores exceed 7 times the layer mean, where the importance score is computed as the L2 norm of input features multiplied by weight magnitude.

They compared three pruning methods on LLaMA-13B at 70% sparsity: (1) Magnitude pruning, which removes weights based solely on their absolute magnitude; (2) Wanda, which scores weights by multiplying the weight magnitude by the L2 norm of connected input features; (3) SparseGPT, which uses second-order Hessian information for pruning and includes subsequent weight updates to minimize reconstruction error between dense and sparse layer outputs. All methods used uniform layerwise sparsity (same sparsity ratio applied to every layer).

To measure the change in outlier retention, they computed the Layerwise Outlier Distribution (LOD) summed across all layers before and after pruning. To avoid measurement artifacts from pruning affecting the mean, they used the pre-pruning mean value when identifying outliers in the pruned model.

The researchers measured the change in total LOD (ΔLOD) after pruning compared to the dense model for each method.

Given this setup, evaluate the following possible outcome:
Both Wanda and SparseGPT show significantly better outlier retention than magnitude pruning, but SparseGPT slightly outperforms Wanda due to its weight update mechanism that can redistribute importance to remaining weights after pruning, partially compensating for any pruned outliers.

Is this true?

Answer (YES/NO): NO